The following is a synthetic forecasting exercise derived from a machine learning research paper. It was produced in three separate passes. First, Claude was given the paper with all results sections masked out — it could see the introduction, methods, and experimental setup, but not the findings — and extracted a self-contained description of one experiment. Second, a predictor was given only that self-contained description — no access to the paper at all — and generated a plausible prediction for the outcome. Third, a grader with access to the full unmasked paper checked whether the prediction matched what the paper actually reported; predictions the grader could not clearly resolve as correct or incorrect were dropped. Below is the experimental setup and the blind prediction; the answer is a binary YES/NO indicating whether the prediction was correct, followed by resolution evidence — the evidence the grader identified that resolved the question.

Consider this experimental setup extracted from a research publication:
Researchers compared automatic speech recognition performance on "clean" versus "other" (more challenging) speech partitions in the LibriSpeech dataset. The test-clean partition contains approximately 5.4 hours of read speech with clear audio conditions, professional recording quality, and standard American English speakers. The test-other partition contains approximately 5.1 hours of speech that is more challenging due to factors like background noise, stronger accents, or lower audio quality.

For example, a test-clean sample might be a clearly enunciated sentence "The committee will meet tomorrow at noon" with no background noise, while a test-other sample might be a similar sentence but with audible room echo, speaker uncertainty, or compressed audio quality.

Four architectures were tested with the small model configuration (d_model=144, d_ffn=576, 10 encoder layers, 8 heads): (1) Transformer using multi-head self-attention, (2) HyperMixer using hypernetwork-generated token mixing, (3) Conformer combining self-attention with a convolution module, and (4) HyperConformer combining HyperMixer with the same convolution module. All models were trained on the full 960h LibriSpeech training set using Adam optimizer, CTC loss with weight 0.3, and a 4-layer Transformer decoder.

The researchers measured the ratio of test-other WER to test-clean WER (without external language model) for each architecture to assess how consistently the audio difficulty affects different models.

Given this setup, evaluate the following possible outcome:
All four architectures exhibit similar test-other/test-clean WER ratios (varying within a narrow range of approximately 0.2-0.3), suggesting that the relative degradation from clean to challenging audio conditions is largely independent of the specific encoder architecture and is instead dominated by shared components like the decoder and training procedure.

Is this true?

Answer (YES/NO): NO